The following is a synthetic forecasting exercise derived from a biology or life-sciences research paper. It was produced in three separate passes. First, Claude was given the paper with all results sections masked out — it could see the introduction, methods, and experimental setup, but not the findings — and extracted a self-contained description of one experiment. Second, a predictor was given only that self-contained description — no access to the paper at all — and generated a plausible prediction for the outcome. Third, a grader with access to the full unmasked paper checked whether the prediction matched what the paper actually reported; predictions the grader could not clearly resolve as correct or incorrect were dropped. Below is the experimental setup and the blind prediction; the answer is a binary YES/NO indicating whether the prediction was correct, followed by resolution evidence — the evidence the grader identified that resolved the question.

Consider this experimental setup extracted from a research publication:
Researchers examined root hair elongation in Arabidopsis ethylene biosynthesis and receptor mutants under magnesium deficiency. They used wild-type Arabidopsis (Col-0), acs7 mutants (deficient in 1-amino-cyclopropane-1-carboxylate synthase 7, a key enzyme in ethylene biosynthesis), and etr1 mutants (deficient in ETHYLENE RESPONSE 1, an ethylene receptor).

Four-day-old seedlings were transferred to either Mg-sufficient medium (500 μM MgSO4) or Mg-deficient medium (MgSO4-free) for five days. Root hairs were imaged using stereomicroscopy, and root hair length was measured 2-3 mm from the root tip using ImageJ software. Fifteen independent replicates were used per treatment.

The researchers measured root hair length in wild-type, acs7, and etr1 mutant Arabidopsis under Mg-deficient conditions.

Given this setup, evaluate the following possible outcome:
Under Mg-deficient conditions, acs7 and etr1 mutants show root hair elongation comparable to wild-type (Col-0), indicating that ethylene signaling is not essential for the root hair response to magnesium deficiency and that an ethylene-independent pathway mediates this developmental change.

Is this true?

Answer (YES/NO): NO